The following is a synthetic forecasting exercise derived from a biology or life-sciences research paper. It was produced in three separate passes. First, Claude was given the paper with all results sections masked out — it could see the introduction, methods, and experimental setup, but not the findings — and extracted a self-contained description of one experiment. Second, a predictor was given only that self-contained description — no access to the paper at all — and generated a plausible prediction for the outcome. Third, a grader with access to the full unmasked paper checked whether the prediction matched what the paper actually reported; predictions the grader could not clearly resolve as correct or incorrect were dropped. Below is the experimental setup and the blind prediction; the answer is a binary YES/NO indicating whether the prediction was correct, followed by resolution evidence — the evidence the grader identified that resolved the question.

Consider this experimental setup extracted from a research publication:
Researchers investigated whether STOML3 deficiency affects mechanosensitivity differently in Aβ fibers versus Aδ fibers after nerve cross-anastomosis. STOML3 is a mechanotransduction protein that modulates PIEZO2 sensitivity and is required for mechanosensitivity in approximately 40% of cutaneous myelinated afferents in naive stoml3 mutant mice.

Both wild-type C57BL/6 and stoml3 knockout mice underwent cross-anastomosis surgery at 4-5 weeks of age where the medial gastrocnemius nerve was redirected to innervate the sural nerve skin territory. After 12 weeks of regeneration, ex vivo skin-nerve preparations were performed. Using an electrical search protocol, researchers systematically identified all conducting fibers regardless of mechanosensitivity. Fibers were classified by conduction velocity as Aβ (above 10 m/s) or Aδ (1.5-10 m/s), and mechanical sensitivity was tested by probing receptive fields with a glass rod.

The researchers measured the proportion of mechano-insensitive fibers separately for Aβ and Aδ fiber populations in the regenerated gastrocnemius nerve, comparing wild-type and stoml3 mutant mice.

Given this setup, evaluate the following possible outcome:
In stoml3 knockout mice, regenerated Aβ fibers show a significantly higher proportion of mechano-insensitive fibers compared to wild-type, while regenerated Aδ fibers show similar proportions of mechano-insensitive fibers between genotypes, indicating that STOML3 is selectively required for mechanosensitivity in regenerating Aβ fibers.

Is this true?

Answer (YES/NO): NO